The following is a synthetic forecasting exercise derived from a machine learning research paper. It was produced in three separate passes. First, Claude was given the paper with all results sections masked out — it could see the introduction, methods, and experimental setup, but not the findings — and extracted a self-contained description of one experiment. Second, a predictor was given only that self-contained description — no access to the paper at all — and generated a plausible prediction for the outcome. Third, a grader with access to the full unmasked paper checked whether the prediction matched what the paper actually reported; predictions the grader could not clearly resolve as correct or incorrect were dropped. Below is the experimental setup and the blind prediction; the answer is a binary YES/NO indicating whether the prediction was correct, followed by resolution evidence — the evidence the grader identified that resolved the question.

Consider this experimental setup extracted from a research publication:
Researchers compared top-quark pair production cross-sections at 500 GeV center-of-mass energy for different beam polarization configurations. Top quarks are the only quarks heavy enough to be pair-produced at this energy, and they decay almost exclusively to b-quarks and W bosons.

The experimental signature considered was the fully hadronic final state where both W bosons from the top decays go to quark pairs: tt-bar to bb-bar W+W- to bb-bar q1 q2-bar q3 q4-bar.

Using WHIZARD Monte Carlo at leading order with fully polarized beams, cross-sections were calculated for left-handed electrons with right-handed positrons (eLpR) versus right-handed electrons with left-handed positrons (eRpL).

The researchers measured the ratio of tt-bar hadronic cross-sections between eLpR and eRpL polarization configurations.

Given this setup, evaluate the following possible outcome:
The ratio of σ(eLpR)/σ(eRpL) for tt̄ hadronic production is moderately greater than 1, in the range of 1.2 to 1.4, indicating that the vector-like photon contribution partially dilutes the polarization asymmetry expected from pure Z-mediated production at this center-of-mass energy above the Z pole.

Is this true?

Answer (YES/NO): NO